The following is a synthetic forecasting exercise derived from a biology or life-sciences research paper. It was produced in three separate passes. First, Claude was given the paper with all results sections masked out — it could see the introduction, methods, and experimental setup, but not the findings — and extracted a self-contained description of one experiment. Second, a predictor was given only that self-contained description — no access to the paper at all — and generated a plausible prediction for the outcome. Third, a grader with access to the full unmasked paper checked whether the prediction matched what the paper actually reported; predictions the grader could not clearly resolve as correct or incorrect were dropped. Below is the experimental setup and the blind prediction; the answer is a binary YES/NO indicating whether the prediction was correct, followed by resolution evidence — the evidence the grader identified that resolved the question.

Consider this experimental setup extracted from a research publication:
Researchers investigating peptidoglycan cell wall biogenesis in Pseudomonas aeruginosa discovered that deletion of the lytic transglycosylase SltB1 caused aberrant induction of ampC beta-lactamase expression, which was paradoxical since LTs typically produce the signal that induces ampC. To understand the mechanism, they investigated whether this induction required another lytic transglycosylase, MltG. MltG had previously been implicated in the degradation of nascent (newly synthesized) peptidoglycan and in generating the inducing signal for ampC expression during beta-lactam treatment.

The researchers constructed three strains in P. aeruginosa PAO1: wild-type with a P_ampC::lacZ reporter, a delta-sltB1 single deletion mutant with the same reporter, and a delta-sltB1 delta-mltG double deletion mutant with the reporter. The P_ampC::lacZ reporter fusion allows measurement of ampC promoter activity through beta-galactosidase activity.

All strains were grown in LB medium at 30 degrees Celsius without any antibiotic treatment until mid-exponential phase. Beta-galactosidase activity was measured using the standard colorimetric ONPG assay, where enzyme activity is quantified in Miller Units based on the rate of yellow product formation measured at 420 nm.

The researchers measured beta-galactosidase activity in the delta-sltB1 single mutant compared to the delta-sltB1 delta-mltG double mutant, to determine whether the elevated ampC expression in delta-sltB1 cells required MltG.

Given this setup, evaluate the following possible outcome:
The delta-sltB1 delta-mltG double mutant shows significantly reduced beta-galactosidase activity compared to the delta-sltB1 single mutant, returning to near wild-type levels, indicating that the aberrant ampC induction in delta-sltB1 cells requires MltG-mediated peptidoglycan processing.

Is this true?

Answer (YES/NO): YES